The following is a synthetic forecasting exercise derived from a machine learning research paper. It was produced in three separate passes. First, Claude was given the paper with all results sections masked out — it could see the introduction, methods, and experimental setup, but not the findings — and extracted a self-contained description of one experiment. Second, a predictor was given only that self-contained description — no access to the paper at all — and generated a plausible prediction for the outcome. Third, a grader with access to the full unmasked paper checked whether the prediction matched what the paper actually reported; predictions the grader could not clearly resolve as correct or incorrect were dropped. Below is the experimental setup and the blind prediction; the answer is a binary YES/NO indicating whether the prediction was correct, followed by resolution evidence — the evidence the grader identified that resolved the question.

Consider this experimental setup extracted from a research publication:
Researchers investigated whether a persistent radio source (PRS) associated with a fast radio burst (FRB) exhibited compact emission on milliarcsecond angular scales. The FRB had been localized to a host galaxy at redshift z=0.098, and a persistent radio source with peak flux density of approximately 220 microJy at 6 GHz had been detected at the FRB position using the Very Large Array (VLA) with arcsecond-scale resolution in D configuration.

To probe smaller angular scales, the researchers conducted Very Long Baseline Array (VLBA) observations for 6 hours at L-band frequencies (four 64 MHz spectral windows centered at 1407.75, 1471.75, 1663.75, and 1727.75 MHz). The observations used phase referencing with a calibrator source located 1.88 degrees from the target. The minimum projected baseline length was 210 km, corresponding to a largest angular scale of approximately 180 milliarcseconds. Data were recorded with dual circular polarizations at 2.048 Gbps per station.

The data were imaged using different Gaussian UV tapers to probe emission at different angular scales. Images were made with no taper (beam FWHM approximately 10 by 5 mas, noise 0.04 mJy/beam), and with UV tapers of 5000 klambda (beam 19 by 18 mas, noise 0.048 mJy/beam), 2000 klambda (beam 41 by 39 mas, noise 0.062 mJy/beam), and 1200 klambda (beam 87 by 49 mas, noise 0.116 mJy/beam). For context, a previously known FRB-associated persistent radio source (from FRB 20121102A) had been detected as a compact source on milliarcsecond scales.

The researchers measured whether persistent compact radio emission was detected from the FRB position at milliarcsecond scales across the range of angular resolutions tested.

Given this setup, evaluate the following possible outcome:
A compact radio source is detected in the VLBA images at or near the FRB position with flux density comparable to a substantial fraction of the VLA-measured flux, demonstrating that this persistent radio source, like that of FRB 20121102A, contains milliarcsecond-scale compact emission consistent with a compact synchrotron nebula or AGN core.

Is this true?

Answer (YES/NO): NO